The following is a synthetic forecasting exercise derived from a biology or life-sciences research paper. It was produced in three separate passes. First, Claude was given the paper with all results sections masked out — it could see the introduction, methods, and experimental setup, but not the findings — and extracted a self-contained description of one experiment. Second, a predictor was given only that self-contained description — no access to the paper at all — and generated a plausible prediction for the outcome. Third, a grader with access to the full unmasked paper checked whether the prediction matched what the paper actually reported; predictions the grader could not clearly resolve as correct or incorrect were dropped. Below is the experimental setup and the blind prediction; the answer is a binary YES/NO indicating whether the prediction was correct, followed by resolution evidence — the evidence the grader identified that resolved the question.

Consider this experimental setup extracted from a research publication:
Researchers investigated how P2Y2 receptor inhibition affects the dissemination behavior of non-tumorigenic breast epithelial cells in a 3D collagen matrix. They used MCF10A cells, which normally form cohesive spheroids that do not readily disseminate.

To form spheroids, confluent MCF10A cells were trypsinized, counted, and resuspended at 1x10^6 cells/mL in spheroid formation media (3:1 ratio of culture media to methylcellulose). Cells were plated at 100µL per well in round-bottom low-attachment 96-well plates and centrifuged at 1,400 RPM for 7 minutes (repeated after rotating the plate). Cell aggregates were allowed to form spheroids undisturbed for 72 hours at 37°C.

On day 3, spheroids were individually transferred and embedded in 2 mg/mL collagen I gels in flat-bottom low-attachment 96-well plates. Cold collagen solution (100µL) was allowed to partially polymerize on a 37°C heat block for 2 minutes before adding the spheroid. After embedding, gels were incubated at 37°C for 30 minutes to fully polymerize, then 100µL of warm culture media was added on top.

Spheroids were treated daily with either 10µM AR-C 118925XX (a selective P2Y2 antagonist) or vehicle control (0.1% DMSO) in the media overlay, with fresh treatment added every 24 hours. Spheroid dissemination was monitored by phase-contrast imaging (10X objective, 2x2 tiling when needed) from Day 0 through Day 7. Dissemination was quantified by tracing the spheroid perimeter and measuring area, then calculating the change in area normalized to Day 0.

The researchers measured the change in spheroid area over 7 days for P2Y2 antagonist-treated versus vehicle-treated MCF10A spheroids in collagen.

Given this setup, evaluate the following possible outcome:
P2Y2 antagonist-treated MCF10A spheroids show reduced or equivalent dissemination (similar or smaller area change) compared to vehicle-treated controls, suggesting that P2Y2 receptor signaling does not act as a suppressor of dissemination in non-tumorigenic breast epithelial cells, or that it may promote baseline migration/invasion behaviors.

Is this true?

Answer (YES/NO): NO